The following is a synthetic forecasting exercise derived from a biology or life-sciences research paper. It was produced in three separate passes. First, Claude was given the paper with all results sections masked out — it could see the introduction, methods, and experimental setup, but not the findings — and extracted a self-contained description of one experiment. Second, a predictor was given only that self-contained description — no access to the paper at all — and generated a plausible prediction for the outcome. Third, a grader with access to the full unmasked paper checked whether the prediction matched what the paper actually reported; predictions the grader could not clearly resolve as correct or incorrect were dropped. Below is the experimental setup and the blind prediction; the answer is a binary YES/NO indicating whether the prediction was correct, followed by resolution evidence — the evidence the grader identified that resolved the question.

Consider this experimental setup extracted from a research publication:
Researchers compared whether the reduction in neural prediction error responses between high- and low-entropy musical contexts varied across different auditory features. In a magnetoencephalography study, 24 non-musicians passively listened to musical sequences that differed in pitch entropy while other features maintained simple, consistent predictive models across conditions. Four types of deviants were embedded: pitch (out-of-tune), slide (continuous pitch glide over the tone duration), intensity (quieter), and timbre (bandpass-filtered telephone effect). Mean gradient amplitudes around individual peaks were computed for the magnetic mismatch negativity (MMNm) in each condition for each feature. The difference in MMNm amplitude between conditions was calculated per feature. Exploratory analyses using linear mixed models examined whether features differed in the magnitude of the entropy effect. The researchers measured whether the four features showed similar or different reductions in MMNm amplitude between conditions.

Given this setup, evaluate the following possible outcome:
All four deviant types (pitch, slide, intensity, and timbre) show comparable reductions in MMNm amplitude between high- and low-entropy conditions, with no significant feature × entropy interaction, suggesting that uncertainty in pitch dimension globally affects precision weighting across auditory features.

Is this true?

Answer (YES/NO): NO